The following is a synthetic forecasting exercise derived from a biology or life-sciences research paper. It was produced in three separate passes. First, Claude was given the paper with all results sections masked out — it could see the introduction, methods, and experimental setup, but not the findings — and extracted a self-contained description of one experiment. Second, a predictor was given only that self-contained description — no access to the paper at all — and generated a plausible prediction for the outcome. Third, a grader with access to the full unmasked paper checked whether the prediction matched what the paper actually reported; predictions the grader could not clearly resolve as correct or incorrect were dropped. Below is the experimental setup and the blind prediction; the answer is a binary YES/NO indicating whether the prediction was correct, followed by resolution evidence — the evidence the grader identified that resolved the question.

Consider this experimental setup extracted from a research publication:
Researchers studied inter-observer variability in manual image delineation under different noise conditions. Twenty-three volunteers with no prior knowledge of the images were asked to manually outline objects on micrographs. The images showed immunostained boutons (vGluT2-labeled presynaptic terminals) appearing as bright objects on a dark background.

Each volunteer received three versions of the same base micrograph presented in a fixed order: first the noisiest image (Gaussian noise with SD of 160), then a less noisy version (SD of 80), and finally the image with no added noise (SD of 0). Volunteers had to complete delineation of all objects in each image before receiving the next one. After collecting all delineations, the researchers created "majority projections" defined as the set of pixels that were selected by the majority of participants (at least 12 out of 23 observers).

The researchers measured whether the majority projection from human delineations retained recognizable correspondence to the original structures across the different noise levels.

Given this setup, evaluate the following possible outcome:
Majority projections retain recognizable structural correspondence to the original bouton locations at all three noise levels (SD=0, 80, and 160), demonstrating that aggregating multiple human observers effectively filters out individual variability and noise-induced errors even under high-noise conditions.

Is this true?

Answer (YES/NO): YES